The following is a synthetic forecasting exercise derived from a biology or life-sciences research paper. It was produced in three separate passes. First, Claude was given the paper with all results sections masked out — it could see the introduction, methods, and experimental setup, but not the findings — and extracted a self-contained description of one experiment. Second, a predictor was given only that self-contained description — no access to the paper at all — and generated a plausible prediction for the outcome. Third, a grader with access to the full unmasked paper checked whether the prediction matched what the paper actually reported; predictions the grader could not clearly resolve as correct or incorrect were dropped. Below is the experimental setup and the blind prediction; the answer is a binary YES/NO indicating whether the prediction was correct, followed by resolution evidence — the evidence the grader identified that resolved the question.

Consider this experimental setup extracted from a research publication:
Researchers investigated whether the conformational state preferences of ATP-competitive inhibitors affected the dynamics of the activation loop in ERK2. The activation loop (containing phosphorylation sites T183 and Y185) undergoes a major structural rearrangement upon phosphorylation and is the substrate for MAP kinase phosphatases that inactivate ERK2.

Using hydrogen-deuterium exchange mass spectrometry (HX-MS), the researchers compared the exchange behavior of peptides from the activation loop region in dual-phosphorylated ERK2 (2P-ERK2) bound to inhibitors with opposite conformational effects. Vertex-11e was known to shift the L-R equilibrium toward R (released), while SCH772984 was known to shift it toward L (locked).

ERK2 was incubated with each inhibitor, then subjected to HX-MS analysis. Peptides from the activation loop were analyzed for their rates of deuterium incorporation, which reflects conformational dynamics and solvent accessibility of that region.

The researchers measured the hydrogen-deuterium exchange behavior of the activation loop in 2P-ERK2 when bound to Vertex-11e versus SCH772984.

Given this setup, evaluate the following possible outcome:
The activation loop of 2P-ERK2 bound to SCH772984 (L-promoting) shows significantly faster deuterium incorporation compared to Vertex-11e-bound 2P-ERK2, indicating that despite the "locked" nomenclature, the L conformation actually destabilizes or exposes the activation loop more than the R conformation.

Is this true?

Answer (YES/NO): YES